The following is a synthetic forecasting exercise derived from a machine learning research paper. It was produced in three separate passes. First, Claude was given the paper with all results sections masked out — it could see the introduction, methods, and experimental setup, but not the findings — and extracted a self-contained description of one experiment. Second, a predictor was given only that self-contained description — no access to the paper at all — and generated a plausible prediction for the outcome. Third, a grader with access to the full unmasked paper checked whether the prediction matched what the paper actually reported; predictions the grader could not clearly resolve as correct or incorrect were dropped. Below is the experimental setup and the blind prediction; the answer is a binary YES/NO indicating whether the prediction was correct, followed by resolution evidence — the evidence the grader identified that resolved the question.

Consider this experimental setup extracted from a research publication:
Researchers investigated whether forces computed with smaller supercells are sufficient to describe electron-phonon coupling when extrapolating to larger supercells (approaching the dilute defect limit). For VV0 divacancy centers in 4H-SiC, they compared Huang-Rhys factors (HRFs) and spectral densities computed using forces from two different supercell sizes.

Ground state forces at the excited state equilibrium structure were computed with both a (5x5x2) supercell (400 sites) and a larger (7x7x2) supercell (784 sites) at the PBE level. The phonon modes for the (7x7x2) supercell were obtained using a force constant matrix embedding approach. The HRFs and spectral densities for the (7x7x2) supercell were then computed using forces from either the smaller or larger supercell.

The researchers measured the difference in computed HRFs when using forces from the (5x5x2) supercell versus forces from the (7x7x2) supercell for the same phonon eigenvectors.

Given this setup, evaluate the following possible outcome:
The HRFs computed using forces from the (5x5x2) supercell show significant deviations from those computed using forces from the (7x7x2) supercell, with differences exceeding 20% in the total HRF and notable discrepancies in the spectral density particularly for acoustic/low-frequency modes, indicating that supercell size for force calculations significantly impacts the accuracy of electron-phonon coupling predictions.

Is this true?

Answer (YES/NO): NO